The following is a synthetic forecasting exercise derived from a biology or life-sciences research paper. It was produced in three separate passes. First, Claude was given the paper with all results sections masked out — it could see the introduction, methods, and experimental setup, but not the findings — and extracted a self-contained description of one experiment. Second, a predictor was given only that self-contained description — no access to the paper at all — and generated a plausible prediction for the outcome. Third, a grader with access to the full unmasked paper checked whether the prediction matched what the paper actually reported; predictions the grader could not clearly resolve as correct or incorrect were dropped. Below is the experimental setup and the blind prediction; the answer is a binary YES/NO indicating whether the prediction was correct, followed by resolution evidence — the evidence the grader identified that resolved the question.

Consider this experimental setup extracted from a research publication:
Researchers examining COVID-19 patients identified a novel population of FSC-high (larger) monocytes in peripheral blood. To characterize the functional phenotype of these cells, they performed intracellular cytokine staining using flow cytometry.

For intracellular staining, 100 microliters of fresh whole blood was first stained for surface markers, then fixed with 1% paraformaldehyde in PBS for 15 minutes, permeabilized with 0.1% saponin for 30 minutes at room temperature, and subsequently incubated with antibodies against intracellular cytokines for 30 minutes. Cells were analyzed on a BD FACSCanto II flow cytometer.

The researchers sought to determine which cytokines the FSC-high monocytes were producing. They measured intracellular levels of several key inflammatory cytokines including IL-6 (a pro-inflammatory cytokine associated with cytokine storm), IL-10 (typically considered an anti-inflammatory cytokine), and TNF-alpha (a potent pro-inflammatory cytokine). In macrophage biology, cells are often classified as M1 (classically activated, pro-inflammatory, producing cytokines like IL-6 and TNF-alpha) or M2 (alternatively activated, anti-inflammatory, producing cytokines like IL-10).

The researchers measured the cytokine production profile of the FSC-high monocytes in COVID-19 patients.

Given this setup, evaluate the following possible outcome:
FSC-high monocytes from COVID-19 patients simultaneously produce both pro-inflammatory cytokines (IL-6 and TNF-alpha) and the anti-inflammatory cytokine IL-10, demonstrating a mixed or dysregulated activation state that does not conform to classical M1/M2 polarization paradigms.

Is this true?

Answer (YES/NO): YES